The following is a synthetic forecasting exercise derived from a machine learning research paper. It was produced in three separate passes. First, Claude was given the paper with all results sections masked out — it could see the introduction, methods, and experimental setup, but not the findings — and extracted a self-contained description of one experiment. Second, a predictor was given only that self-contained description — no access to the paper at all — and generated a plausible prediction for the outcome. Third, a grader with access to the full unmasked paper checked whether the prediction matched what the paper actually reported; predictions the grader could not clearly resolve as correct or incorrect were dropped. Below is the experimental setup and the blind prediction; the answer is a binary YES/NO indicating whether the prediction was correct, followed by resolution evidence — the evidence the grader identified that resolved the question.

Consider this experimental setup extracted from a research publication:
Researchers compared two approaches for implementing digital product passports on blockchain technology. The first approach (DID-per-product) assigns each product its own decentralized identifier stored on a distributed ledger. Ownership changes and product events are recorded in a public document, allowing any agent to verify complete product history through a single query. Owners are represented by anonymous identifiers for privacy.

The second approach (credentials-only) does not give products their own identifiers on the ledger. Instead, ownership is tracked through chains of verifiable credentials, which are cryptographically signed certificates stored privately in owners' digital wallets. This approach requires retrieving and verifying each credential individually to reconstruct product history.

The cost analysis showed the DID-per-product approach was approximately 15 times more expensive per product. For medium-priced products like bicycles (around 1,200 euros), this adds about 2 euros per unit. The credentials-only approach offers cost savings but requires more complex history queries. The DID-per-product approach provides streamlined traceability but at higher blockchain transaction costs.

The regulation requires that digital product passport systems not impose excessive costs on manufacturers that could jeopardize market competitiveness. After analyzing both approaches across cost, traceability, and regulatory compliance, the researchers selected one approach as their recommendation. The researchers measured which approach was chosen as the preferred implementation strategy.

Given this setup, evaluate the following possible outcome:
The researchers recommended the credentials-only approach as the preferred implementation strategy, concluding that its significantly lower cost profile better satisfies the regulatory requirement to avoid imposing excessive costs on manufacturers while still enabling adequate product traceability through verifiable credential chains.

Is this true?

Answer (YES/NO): NO